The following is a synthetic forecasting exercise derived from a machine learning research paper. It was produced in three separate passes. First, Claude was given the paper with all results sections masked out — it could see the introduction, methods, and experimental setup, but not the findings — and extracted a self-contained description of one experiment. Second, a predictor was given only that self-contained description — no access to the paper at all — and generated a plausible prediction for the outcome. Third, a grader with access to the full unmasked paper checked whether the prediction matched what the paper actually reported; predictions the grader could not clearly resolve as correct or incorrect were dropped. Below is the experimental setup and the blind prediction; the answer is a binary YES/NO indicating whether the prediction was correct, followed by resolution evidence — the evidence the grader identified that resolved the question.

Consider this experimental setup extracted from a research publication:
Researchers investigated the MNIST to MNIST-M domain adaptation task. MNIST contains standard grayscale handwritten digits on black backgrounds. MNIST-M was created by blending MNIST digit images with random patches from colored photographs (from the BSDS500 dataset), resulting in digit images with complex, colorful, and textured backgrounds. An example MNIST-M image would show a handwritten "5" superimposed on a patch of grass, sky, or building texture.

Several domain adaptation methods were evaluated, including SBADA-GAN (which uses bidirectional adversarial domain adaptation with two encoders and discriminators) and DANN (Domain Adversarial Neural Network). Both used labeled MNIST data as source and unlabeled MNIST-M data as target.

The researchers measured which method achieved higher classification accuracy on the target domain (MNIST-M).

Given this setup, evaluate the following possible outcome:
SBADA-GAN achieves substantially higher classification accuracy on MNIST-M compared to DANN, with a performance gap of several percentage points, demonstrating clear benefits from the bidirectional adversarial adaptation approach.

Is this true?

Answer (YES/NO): YES